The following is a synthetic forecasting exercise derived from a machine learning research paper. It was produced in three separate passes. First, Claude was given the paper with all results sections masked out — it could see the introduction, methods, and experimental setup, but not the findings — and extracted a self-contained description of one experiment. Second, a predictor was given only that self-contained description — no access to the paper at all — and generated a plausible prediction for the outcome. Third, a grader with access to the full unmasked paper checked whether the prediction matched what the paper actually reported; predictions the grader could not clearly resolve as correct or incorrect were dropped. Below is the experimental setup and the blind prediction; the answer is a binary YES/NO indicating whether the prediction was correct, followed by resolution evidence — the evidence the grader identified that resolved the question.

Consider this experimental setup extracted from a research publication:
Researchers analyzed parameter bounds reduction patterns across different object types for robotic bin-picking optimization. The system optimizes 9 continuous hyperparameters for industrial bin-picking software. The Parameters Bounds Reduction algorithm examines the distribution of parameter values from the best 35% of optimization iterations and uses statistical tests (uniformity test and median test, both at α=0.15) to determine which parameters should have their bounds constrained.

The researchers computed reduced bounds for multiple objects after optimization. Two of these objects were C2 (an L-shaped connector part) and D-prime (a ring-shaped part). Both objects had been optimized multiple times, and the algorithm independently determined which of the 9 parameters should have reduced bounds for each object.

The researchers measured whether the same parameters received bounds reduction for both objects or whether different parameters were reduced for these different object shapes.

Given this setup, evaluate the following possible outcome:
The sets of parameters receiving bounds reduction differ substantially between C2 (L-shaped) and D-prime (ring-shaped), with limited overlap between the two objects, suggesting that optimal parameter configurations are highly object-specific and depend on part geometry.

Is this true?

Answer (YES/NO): YES